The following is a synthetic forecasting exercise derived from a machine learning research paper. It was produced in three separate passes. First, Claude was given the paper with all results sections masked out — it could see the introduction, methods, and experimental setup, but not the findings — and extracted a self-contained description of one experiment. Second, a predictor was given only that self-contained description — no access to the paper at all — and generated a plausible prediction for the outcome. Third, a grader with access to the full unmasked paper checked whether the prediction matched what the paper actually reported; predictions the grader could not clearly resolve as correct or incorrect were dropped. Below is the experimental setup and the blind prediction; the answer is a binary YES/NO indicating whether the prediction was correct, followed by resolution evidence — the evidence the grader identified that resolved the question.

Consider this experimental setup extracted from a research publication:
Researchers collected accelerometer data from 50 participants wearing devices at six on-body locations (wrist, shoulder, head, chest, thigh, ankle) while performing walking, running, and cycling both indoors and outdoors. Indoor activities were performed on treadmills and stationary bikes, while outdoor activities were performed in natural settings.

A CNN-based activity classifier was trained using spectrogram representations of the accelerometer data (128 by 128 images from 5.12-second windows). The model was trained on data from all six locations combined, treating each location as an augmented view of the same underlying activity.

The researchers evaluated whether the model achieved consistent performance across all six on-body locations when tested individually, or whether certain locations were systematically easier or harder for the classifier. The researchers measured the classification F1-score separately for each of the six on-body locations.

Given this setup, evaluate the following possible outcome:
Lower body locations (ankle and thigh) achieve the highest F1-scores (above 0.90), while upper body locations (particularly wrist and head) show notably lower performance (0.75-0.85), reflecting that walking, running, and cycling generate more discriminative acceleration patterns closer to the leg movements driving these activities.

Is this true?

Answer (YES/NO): NO